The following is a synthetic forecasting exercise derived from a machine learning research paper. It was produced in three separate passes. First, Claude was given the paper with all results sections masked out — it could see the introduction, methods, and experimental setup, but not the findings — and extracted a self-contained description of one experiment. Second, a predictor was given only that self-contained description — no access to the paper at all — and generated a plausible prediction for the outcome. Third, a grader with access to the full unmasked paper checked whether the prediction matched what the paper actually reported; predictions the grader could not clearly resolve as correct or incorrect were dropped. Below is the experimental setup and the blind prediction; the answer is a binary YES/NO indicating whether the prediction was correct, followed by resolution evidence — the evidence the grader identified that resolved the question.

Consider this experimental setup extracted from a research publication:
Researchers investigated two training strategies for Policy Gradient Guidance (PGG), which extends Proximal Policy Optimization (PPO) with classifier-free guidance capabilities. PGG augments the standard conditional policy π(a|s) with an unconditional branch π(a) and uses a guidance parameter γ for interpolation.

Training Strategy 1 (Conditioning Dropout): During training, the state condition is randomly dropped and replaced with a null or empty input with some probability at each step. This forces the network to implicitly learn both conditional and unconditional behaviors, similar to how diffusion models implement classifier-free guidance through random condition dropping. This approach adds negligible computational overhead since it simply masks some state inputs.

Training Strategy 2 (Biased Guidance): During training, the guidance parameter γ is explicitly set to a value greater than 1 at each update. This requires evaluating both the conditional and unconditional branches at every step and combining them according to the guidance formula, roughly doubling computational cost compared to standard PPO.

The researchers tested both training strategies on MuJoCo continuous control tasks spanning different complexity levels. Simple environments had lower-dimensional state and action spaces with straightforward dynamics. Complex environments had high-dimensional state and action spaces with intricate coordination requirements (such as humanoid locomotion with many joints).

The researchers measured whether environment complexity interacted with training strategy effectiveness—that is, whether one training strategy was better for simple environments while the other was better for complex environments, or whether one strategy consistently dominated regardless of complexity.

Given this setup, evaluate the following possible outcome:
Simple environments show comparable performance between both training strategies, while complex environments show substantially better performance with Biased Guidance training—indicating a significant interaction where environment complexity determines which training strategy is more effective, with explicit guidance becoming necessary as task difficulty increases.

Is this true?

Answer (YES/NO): YES